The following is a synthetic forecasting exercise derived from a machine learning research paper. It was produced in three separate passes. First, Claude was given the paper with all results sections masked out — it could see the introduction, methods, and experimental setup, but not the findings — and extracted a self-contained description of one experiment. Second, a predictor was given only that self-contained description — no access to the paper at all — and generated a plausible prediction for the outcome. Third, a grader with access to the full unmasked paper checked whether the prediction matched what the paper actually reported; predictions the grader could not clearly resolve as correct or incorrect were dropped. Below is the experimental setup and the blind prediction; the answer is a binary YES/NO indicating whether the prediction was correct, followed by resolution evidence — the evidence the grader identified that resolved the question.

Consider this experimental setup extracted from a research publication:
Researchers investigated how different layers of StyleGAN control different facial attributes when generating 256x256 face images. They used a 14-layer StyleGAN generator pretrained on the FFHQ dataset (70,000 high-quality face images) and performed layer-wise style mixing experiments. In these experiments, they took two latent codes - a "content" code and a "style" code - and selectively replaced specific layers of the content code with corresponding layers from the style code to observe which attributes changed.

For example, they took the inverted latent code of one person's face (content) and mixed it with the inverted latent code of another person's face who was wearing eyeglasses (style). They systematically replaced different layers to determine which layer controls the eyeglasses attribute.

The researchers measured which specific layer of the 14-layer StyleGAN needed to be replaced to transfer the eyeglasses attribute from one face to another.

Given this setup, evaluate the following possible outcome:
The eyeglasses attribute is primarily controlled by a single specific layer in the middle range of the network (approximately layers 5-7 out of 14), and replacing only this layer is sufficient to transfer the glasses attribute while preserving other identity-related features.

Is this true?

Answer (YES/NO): NO